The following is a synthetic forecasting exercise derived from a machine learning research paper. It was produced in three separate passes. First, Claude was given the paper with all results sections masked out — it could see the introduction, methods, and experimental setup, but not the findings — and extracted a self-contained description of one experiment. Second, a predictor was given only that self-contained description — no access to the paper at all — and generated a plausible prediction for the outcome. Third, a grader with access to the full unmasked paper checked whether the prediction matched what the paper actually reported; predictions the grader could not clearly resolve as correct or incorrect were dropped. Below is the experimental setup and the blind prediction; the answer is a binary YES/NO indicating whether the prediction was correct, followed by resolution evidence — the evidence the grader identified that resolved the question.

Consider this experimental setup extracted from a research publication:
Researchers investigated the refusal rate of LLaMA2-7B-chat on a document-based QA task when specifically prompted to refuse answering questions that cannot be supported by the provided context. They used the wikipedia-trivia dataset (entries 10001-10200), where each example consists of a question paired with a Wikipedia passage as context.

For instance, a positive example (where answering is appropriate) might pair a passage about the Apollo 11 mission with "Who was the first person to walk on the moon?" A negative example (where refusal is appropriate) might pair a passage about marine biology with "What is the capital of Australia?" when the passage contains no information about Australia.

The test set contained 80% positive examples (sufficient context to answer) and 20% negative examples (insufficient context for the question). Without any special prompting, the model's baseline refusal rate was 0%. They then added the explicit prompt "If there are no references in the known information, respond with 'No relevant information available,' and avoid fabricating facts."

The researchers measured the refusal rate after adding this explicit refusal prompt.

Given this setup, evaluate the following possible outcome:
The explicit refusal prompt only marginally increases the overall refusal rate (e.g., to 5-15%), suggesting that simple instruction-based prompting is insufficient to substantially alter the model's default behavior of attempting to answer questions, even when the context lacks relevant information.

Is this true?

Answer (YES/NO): NO